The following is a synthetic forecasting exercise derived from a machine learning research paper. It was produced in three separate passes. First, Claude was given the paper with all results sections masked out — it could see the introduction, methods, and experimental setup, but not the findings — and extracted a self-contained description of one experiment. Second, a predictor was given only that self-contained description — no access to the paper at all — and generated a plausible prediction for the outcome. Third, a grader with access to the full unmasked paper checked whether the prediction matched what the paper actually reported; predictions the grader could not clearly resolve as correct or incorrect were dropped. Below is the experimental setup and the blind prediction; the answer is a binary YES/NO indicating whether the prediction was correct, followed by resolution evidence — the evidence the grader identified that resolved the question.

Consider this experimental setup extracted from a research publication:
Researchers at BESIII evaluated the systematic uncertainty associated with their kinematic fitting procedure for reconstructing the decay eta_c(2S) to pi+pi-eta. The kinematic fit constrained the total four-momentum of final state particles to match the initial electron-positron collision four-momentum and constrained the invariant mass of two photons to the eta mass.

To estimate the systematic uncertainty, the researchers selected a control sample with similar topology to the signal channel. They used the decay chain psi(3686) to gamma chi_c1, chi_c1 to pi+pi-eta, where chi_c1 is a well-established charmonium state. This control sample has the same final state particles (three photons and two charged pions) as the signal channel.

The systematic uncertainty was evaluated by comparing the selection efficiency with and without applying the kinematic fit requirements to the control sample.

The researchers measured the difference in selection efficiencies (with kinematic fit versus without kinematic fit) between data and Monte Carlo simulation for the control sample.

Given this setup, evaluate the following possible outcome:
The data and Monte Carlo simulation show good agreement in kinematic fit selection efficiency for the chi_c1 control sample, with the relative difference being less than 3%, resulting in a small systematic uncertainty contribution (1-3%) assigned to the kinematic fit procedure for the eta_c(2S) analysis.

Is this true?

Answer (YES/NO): YES